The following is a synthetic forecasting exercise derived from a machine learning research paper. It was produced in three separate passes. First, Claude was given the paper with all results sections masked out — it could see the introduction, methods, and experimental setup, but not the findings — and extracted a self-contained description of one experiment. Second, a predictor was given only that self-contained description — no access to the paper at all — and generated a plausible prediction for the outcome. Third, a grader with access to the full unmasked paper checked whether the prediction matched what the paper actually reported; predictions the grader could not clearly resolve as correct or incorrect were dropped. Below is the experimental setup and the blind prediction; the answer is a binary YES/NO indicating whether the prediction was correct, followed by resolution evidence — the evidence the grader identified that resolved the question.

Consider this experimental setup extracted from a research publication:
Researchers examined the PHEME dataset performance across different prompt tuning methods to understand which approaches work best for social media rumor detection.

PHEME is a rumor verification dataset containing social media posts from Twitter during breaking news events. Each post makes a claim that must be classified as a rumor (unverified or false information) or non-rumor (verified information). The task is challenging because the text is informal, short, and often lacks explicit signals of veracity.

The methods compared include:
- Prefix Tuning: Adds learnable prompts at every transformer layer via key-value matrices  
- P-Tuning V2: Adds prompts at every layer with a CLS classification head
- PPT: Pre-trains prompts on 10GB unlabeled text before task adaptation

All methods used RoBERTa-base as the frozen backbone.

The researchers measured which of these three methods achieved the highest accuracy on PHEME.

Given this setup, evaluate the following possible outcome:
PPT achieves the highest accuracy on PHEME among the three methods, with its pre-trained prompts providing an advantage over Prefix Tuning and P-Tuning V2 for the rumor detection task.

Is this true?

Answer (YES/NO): NO